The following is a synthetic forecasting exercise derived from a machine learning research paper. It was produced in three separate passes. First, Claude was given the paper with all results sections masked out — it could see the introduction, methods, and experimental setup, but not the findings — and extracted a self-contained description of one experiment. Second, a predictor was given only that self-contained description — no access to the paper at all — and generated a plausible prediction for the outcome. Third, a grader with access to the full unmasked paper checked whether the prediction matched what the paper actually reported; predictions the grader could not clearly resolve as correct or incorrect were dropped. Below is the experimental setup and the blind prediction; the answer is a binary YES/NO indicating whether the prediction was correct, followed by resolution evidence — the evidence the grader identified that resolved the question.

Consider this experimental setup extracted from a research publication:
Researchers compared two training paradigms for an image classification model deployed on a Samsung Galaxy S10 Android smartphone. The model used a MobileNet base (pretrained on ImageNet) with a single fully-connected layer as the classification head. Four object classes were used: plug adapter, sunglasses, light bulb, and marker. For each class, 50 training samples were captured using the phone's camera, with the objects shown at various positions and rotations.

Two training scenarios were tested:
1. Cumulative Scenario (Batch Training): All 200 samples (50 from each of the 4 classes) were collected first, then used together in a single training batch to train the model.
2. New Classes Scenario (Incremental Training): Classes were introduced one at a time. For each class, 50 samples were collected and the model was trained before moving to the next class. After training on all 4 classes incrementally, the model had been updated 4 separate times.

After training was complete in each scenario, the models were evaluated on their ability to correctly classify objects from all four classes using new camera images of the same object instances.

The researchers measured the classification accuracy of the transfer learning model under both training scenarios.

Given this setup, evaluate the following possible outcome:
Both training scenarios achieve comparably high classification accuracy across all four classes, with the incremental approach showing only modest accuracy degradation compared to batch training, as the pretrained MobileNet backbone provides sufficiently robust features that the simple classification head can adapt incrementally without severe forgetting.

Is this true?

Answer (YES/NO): NO